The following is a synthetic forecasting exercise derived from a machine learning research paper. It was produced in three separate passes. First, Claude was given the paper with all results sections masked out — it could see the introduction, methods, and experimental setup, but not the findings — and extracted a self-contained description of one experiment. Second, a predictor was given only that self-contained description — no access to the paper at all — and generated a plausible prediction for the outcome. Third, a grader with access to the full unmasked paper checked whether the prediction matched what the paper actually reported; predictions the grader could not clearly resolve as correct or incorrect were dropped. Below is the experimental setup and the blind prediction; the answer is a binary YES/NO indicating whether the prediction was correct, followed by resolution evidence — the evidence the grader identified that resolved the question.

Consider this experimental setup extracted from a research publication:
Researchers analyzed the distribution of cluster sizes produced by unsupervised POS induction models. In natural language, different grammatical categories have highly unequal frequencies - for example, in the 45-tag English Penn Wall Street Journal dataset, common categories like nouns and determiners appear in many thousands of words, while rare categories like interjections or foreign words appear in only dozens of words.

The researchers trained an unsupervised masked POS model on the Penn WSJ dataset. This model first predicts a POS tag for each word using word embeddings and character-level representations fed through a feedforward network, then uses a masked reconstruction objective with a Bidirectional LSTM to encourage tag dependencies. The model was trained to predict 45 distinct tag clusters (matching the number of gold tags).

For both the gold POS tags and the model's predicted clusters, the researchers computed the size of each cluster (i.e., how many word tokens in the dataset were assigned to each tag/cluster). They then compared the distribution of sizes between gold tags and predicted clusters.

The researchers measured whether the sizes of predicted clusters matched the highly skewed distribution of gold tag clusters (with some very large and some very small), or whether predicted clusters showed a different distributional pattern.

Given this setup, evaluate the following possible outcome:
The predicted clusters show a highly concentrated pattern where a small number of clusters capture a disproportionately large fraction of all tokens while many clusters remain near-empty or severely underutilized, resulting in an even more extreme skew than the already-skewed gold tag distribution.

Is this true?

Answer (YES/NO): NO